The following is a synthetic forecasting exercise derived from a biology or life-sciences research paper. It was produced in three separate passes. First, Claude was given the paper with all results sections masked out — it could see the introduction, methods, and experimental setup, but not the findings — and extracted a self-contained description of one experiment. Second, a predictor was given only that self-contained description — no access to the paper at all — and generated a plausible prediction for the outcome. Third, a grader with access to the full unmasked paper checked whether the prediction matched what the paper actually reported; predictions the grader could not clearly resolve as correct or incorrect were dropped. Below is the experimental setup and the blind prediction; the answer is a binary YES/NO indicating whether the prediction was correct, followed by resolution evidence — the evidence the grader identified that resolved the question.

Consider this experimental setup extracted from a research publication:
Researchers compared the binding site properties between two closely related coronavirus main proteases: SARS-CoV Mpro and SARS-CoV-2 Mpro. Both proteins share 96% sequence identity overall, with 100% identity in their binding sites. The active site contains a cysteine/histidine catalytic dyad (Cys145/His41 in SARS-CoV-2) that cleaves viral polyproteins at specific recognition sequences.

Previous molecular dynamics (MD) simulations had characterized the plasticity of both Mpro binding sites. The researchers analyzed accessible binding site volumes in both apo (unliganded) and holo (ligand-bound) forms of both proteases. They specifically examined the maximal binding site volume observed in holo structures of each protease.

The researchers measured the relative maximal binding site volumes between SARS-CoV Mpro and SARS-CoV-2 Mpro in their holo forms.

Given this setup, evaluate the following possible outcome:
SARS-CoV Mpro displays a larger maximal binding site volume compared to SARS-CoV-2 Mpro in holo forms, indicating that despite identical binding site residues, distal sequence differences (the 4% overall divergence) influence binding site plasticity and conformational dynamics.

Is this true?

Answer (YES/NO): YES